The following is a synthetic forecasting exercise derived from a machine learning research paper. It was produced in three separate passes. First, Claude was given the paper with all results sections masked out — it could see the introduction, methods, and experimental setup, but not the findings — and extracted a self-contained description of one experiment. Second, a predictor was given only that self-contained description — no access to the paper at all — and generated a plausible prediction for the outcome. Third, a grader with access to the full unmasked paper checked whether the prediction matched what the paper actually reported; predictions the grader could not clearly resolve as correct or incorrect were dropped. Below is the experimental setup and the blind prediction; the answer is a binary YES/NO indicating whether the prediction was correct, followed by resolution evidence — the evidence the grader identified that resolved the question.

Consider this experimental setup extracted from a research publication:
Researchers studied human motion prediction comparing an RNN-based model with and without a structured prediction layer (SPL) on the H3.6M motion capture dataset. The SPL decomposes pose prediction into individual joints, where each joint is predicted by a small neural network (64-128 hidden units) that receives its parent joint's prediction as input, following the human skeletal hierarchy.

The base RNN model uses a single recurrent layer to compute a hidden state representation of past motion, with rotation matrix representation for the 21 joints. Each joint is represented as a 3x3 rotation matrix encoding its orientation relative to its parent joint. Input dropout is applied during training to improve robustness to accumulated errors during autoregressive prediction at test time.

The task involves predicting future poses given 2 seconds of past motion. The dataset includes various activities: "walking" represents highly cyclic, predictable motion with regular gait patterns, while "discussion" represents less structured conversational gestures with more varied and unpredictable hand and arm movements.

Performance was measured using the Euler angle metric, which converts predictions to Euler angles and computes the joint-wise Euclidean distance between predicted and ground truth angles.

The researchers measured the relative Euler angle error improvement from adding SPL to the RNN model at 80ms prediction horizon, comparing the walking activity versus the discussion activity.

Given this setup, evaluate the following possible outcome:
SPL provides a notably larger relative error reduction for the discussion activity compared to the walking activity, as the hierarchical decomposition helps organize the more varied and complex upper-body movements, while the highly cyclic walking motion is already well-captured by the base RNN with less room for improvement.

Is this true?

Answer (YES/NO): NO